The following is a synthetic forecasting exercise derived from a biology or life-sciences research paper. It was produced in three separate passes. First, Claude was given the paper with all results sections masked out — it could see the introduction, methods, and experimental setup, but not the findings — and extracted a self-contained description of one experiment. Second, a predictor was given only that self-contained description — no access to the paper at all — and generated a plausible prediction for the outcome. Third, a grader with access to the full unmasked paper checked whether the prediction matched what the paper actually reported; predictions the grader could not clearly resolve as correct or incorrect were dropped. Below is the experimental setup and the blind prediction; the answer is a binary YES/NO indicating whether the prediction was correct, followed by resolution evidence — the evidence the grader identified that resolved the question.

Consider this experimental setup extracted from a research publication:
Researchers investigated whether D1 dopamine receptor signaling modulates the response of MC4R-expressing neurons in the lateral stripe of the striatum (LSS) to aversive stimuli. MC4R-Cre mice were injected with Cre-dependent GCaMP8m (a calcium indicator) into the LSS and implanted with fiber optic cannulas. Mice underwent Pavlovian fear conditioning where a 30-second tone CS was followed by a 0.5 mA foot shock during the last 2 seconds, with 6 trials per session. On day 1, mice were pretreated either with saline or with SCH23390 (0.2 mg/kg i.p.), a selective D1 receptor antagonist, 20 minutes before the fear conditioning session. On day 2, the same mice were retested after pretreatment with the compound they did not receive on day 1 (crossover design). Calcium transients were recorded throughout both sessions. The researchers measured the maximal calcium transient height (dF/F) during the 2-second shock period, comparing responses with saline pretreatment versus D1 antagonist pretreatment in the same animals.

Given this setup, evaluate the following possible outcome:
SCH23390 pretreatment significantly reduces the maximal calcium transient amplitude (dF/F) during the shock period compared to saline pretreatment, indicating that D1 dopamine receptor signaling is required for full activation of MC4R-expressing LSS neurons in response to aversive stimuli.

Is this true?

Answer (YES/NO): NO